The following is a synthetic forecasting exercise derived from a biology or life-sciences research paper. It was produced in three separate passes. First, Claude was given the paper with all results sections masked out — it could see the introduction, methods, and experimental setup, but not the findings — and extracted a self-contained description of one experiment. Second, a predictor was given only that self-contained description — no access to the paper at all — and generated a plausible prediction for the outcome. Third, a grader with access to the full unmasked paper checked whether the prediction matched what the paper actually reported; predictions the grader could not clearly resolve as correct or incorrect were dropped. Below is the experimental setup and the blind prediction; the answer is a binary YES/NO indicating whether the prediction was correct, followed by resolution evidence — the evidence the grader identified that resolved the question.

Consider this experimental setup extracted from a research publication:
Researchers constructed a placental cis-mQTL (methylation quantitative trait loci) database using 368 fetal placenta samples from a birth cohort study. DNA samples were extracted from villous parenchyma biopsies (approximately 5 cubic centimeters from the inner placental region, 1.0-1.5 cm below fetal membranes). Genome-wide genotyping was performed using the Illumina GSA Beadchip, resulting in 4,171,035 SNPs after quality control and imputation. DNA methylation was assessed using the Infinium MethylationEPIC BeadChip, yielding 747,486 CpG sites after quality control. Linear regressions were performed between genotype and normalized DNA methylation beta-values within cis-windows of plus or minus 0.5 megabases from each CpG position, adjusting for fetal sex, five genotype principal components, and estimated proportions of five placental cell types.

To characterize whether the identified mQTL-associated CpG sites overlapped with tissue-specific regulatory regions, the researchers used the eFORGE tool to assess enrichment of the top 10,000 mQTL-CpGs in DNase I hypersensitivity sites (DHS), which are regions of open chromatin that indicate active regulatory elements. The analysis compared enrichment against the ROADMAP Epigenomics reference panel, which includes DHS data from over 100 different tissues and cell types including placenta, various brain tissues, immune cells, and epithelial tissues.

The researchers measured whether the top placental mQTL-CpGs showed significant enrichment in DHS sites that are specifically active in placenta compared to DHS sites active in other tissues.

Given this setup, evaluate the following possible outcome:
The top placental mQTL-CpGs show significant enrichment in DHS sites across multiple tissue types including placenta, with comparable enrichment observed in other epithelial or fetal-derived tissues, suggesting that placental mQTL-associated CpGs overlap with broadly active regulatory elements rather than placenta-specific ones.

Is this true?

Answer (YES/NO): NO